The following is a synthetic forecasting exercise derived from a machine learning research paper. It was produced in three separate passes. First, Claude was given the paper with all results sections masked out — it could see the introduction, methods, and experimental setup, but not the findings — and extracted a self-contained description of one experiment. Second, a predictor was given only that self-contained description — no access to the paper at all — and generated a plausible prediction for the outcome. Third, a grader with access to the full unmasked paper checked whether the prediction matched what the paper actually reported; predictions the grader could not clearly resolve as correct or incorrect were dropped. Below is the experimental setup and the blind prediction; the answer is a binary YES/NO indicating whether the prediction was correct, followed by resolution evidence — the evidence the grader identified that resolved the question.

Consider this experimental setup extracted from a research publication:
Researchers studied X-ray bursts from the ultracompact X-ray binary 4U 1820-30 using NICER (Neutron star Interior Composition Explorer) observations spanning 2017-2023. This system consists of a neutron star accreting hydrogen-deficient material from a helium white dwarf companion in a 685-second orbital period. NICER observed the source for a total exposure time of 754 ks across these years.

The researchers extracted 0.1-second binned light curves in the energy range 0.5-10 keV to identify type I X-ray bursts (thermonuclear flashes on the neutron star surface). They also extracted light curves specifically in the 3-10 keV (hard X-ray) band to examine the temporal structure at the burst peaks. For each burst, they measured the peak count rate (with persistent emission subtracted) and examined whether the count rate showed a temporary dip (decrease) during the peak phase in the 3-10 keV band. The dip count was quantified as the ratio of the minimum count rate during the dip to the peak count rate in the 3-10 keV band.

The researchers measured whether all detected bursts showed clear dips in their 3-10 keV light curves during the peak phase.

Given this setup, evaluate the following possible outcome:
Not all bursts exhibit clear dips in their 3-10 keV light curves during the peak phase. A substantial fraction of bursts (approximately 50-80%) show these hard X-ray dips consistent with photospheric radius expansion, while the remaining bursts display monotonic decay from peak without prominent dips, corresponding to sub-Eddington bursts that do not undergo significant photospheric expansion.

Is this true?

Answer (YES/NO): NO